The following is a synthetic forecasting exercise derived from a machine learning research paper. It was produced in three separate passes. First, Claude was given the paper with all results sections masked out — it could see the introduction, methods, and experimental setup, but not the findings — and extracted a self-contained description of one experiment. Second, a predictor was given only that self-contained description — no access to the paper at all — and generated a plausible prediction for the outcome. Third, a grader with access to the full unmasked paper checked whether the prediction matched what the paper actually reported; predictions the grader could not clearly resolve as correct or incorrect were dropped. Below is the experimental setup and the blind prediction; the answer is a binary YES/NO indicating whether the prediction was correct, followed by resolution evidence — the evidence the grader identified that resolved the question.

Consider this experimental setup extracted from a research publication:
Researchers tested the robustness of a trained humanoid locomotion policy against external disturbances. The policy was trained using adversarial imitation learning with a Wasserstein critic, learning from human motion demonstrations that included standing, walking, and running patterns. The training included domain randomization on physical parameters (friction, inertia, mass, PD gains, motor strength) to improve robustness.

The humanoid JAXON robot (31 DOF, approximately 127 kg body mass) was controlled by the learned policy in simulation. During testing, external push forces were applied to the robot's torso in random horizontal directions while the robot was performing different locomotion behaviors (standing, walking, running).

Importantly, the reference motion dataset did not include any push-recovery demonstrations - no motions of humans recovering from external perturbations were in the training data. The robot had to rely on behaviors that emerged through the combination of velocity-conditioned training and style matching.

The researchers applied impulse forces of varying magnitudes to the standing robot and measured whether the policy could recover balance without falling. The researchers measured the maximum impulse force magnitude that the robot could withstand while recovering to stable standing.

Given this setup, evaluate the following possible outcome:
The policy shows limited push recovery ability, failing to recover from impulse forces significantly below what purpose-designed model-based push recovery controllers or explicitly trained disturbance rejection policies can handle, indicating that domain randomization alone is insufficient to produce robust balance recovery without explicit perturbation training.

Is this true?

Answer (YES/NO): NO